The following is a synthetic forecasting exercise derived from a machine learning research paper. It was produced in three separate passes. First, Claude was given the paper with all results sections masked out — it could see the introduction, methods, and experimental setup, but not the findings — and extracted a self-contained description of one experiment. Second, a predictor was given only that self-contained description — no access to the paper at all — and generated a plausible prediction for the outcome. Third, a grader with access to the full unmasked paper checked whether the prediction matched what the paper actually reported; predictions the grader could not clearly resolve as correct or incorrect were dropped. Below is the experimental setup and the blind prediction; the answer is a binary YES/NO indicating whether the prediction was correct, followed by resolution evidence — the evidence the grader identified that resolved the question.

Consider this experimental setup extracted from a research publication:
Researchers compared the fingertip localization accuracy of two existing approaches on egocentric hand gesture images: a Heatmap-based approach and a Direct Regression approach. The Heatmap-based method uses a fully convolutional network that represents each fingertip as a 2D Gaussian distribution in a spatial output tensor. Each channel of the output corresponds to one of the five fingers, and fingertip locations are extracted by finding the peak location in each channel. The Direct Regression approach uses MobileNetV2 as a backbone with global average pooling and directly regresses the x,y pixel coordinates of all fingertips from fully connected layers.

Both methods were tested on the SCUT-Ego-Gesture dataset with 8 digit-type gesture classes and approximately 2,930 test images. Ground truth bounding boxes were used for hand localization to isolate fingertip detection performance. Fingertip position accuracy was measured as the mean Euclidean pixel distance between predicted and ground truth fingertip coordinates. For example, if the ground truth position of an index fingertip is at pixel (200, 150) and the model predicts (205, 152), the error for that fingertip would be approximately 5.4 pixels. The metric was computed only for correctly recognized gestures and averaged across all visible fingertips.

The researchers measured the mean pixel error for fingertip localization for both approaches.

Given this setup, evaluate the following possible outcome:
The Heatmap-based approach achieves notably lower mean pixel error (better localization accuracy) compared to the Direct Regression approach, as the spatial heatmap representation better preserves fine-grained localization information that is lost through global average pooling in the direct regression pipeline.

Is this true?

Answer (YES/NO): YES